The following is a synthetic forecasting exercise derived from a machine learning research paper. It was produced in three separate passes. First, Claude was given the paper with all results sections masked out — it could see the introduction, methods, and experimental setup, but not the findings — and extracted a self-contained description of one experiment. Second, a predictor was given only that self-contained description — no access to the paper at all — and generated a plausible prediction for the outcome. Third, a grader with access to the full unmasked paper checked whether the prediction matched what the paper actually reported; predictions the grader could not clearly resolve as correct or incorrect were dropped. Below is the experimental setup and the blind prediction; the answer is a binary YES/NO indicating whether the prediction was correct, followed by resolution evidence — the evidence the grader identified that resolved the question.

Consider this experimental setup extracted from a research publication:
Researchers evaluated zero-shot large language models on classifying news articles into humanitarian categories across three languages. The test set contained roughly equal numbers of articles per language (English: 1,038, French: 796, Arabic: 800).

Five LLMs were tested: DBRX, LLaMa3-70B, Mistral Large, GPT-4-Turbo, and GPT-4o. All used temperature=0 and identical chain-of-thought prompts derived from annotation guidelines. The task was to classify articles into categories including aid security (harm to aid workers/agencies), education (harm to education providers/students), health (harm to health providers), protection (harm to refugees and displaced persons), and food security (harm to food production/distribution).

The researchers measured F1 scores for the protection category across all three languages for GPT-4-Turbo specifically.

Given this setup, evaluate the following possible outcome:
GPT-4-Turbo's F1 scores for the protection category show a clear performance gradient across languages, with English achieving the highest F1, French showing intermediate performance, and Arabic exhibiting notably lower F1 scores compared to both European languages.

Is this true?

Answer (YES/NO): NO